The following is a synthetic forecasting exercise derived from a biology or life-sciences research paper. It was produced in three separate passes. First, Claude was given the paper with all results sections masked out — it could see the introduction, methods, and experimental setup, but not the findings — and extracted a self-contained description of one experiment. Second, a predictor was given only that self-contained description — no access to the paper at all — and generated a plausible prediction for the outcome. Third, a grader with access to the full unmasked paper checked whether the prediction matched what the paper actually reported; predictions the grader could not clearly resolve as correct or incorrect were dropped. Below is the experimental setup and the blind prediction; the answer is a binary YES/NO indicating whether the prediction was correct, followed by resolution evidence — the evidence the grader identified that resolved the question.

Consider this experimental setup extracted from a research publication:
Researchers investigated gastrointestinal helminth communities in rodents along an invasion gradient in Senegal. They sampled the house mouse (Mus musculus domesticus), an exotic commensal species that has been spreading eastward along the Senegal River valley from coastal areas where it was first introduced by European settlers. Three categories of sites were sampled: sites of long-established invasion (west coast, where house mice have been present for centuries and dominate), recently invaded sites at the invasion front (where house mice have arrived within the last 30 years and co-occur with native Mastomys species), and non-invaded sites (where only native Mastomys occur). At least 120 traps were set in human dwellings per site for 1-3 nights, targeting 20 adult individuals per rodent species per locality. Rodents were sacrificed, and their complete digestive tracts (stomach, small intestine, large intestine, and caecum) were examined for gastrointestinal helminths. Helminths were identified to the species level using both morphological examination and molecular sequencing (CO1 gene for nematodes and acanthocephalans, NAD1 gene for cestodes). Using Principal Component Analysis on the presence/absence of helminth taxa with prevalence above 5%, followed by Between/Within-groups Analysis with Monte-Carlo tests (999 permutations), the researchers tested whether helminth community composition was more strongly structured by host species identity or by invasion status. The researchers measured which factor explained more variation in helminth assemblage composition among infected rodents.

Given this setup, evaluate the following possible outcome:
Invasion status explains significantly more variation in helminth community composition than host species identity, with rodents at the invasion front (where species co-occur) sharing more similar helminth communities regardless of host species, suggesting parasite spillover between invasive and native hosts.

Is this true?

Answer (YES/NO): NO